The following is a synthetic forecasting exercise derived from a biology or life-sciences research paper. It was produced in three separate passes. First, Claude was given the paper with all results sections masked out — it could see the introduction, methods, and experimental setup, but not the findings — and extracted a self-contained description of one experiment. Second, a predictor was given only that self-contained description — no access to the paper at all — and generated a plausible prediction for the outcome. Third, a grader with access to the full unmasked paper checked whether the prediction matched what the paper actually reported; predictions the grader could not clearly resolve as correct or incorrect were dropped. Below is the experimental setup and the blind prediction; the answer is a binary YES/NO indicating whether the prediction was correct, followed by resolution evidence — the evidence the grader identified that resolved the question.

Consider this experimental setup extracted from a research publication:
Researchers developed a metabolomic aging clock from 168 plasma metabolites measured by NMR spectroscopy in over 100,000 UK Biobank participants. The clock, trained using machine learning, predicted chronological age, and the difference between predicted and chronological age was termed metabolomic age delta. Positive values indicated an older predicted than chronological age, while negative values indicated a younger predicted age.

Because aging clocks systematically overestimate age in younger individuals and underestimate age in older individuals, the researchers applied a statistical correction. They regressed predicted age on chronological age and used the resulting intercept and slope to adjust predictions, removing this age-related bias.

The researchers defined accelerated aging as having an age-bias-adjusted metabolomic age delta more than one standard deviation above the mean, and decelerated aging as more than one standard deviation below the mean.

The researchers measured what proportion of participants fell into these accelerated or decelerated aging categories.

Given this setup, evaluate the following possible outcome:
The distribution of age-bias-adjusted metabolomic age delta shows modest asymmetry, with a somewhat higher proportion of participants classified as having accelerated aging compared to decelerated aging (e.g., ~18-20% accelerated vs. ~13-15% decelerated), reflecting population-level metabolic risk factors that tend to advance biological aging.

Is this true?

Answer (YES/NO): NO